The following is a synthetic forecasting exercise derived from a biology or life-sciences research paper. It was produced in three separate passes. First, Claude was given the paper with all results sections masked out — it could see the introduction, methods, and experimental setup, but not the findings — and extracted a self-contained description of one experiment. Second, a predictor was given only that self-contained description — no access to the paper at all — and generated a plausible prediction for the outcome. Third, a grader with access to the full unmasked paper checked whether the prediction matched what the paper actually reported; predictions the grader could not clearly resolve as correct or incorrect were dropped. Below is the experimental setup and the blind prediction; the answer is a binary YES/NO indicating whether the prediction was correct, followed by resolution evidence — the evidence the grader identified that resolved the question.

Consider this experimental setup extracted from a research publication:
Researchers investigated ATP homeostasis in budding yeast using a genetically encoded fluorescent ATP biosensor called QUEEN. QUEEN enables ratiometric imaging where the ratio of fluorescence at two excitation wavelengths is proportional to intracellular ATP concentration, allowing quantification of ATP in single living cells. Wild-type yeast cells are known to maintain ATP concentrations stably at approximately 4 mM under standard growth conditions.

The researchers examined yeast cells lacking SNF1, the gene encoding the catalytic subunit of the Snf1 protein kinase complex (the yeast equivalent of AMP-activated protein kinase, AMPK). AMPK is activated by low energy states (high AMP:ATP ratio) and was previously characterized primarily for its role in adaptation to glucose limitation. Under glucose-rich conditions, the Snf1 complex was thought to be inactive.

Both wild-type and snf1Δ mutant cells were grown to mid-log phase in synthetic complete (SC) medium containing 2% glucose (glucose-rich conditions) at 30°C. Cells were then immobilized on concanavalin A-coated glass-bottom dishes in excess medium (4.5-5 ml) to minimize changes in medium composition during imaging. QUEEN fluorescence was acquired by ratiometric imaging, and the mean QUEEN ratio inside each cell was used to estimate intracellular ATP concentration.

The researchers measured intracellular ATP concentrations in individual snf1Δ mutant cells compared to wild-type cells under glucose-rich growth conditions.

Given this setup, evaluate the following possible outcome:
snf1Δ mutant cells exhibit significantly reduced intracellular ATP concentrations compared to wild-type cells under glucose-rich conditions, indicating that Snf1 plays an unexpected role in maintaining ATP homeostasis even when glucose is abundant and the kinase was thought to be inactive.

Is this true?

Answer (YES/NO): YES